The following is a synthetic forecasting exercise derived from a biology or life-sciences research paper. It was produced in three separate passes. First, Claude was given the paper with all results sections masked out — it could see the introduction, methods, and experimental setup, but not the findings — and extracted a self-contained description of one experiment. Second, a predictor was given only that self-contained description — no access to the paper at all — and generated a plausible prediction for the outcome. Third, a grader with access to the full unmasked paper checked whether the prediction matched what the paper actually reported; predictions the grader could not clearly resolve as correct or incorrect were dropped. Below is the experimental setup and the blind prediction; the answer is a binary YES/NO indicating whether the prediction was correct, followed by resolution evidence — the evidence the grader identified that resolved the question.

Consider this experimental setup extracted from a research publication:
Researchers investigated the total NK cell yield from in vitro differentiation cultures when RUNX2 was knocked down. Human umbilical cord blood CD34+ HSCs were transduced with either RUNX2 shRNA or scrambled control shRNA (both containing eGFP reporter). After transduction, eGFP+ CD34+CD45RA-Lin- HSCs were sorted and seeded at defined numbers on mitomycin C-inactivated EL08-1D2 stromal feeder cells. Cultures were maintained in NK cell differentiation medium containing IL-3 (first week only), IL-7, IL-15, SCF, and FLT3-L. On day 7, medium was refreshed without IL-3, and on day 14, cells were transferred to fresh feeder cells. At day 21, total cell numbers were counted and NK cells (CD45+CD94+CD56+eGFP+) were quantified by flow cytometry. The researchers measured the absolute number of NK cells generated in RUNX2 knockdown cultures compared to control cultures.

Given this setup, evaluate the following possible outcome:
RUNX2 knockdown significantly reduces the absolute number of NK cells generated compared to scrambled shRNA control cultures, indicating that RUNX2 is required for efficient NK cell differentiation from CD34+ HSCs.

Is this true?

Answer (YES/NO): YES